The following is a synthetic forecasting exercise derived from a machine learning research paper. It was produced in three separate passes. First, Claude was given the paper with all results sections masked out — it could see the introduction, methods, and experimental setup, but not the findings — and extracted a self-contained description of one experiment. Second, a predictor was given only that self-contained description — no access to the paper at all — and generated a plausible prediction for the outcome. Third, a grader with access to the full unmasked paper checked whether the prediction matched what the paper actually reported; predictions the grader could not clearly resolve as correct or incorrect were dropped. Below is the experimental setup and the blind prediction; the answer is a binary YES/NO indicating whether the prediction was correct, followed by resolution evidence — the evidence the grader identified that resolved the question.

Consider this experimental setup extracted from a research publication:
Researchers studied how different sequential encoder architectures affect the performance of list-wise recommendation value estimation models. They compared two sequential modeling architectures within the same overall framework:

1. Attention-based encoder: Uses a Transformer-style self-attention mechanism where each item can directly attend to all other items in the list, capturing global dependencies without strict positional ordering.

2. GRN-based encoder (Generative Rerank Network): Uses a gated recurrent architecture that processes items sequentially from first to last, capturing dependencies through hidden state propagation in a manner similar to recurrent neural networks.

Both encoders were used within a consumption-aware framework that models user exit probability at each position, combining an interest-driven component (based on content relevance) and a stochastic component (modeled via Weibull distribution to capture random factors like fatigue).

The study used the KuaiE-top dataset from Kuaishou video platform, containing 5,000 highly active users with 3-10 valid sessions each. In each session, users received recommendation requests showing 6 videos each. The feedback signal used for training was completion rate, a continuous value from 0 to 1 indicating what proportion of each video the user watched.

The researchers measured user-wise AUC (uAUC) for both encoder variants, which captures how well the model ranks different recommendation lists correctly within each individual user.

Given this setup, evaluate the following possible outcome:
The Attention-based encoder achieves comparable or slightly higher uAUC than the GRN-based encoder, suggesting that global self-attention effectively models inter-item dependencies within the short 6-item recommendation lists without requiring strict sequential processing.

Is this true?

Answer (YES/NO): YES